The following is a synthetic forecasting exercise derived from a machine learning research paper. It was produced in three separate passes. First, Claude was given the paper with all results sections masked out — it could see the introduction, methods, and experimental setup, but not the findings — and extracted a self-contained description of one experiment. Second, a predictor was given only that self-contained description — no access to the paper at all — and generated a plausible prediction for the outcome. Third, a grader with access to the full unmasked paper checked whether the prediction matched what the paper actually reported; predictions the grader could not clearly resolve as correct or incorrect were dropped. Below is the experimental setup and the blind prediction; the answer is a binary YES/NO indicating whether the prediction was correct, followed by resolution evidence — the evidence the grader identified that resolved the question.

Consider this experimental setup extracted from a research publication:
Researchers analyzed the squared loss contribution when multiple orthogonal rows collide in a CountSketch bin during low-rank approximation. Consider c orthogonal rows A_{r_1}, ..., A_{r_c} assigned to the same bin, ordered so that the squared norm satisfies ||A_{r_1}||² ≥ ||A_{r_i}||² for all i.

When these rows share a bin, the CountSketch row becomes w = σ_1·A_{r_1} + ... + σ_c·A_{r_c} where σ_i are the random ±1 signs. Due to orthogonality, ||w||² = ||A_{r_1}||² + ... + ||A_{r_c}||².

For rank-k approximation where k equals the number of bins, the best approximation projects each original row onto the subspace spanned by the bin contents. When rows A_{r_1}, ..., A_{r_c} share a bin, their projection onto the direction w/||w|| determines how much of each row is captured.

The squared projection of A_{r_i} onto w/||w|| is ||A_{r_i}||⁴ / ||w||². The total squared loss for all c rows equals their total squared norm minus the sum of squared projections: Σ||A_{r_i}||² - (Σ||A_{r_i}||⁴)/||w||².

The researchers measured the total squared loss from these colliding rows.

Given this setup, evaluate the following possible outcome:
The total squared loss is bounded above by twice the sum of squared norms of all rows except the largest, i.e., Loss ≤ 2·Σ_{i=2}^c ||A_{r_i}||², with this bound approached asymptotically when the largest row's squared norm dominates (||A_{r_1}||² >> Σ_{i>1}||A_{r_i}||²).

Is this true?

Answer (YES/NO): NO